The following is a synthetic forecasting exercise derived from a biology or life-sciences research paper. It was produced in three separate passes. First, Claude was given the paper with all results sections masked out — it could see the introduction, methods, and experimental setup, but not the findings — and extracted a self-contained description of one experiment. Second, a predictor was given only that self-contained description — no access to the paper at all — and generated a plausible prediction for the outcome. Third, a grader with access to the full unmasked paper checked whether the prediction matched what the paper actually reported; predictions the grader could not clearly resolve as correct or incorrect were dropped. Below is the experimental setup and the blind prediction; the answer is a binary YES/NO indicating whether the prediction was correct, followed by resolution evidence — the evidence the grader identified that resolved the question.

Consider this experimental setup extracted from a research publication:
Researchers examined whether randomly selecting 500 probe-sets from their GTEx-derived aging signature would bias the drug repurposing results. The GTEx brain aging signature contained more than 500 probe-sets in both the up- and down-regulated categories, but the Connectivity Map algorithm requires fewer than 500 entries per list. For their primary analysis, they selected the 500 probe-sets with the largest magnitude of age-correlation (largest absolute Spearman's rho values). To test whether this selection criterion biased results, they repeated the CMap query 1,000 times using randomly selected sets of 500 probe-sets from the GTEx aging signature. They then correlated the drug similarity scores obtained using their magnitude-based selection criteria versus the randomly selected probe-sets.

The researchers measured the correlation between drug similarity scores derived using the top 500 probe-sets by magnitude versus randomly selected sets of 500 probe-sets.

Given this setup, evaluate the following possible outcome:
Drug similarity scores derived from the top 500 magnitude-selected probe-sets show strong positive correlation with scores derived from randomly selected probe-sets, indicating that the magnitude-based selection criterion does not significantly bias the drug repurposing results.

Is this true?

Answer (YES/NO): YES